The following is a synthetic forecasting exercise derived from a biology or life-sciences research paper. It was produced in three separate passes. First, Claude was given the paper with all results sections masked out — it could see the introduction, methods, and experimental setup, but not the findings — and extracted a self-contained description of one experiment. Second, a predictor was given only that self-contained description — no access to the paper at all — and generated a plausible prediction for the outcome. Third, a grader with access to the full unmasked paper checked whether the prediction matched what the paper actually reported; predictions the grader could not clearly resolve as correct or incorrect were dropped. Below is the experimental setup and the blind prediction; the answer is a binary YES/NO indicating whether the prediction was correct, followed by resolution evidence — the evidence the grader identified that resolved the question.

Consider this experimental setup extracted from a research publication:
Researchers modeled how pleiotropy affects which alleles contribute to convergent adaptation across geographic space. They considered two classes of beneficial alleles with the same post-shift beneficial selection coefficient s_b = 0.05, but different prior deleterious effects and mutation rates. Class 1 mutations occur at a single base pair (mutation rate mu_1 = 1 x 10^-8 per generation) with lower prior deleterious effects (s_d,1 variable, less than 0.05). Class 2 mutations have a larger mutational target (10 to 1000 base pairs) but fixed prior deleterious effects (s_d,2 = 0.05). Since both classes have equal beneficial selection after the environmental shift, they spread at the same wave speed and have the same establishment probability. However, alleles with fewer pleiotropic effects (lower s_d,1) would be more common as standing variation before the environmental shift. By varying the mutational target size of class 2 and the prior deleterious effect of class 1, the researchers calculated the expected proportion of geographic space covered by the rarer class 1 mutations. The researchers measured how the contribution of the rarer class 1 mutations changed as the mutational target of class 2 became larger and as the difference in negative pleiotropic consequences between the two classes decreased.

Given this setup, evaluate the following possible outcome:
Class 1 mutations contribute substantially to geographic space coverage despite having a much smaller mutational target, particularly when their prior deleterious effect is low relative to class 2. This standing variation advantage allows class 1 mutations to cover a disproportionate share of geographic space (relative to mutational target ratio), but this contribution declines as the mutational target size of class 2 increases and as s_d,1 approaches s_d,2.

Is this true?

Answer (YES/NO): YES